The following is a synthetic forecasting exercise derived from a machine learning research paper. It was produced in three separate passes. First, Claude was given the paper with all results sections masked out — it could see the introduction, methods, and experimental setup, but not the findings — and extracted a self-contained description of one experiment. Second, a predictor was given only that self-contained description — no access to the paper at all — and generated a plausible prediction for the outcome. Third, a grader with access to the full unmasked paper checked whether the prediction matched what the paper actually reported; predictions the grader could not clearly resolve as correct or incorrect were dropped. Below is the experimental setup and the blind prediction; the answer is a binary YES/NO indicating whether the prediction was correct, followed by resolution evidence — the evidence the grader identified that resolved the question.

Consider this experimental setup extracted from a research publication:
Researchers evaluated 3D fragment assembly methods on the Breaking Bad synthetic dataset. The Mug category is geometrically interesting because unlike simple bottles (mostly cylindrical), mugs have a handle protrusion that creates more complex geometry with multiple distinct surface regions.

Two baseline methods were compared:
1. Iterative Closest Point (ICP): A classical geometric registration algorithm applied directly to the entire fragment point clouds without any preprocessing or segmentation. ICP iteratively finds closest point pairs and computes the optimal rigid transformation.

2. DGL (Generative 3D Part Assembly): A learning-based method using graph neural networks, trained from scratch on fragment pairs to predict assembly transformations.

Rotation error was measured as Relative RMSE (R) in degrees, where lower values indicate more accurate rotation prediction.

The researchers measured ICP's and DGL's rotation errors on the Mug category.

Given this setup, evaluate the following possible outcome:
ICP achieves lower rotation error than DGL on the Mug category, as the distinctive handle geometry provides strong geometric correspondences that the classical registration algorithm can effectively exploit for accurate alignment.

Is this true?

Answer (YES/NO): YES